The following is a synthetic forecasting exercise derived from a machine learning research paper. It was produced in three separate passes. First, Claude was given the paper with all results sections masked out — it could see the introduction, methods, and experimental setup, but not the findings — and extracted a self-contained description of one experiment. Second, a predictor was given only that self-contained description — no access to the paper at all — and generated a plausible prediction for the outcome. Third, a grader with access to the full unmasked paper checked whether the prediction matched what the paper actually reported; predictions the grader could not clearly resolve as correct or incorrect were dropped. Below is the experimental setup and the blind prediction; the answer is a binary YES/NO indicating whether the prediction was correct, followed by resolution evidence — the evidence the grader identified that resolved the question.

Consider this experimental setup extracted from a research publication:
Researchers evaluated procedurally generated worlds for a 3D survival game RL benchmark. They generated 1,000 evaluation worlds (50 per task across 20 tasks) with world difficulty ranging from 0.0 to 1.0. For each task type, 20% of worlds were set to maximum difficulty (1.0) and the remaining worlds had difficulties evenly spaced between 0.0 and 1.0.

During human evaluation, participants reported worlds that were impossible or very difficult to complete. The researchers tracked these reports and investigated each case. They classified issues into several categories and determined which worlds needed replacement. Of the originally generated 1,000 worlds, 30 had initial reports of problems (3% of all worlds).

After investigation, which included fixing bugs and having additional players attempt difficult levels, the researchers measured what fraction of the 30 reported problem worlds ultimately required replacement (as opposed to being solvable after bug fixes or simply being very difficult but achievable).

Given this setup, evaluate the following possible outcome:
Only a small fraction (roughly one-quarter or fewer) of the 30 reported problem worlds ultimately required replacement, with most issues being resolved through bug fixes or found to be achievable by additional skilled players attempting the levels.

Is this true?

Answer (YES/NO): NO